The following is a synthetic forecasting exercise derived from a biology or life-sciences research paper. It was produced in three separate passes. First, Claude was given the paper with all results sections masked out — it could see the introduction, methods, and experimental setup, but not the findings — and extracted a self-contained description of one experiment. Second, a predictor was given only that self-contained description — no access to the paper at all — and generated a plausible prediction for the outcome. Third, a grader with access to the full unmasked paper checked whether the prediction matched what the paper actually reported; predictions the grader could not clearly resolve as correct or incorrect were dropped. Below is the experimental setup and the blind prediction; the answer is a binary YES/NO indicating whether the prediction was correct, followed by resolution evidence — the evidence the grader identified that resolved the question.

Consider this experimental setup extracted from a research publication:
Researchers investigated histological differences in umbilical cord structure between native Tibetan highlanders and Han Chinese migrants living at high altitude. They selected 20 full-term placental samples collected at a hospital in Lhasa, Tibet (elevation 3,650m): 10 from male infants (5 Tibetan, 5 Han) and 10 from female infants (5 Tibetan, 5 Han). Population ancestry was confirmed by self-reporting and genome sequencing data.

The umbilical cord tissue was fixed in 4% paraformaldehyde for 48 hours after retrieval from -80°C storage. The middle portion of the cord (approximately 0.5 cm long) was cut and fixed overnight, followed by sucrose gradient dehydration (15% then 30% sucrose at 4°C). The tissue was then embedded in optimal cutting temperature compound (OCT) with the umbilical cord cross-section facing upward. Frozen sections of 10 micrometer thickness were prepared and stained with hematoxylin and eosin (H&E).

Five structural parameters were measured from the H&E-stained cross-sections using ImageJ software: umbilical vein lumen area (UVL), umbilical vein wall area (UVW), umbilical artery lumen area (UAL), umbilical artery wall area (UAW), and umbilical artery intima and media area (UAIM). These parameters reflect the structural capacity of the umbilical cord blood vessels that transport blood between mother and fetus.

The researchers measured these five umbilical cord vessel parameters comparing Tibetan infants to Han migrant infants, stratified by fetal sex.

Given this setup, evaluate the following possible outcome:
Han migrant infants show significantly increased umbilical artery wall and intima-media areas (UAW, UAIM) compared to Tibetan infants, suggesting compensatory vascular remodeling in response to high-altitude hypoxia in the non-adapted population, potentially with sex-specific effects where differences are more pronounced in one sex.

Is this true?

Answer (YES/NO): NO